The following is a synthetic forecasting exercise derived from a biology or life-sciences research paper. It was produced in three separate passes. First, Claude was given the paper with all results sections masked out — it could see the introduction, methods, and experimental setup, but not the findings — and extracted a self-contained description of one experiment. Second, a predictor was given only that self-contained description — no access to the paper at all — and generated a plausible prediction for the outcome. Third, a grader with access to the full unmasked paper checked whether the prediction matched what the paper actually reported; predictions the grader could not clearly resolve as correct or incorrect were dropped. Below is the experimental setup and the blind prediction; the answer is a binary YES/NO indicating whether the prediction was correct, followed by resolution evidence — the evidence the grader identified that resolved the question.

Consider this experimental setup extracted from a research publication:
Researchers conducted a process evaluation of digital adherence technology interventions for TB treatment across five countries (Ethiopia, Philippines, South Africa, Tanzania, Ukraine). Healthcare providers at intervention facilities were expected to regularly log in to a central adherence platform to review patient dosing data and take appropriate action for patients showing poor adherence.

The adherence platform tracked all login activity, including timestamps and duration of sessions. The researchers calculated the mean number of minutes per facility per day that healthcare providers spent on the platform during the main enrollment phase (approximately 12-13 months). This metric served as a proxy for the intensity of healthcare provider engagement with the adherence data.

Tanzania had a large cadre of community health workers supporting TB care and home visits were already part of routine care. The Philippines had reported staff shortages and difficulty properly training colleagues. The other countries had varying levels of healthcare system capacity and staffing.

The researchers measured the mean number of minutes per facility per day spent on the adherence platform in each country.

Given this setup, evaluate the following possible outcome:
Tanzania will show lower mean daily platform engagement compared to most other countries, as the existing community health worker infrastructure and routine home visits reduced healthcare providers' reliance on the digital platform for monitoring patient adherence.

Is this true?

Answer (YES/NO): NO